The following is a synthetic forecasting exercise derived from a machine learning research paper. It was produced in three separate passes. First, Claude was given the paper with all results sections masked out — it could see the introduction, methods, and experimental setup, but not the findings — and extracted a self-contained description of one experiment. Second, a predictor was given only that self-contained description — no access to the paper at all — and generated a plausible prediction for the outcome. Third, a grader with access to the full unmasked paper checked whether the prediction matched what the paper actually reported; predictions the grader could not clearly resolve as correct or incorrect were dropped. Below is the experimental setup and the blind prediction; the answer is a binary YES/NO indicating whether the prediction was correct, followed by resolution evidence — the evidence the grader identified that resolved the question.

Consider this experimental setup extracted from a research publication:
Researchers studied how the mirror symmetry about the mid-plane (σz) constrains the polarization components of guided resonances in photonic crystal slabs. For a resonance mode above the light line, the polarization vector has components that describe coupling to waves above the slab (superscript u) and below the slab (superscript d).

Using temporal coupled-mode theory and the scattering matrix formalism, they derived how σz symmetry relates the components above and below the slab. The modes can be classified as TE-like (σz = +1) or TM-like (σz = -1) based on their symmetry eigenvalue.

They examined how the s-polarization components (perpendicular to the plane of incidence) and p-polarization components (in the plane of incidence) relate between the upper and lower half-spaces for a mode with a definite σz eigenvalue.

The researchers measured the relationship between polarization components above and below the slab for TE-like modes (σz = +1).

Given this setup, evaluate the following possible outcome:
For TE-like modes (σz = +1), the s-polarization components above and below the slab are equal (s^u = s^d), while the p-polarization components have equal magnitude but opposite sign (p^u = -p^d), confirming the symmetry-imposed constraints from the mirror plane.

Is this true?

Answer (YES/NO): YES